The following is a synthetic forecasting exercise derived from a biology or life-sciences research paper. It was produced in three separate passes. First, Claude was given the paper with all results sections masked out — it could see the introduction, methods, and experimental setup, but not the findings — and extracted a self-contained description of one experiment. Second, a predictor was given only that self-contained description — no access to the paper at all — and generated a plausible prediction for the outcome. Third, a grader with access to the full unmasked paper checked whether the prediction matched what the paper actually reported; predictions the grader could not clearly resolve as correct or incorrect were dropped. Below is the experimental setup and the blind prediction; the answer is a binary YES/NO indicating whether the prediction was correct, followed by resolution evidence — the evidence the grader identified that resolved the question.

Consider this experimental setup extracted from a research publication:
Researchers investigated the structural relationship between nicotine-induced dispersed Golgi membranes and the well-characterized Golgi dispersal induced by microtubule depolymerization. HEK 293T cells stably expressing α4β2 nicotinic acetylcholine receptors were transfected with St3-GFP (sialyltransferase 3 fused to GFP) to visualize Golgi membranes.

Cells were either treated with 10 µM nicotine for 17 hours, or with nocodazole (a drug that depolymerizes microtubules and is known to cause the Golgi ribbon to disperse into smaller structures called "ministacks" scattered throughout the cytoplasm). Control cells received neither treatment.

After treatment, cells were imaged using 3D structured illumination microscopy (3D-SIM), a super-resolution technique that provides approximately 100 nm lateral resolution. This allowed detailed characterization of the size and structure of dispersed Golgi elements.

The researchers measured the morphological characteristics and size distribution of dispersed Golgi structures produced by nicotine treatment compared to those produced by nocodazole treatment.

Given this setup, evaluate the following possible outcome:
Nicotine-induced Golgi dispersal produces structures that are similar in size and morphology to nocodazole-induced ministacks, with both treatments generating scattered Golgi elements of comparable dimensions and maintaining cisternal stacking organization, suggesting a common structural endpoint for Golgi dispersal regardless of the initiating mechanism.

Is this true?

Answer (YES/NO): YES